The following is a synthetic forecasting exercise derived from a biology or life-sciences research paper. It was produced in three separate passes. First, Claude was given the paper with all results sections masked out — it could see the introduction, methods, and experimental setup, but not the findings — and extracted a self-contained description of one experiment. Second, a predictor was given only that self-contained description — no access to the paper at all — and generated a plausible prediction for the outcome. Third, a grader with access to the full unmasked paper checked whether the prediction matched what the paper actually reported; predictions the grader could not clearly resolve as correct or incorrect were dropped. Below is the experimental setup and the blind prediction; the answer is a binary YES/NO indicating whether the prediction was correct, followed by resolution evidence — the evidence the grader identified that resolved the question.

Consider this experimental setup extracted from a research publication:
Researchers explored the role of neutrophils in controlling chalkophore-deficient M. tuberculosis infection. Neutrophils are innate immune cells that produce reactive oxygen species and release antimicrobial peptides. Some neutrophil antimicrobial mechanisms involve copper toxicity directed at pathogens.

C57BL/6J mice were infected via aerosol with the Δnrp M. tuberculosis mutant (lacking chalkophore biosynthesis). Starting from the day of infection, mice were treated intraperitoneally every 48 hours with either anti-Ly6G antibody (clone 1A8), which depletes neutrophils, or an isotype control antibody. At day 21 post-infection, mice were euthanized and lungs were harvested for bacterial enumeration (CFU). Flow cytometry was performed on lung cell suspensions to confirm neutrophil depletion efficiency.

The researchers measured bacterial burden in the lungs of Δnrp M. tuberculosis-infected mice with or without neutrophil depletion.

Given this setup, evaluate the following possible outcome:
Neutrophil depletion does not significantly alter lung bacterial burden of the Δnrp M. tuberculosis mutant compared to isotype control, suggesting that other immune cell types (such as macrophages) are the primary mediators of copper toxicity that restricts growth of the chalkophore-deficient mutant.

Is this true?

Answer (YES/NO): YES